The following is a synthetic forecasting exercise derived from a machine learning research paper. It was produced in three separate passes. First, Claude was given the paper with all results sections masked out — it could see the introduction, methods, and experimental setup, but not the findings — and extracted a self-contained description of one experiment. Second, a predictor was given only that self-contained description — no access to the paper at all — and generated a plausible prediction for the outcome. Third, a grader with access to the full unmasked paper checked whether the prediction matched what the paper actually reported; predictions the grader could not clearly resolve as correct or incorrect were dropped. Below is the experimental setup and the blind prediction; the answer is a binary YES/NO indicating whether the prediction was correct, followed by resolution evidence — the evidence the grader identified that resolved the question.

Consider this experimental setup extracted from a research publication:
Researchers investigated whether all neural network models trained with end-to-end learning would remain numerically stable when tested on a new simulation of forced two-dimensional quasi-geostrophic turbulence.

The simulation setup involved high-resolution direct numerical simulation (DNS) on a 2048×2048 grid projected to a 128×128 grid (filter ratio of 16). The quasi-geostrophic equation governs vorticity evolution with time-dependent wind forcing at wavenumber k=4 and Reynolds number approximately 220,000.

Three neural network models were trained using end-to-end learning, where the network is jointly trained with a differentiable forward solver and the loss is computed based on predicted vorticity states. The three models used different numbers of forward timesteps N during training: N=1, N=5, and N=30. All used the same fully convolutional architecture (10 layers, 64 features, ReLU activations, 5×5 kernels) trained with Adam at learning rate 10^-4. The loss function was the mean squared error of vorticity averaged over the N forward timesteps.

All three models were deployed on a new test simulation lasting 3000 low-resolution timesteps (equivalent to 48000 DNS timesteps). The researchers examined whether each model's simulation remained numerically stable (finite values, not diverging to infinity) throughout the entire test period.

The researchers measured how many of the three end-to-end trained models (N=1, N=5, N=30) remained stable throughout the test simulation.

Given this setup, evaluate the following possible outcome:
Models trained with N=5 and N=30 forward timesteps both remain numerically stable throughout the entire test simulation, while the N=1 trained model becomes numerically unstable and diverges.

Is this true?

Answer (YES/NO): NO